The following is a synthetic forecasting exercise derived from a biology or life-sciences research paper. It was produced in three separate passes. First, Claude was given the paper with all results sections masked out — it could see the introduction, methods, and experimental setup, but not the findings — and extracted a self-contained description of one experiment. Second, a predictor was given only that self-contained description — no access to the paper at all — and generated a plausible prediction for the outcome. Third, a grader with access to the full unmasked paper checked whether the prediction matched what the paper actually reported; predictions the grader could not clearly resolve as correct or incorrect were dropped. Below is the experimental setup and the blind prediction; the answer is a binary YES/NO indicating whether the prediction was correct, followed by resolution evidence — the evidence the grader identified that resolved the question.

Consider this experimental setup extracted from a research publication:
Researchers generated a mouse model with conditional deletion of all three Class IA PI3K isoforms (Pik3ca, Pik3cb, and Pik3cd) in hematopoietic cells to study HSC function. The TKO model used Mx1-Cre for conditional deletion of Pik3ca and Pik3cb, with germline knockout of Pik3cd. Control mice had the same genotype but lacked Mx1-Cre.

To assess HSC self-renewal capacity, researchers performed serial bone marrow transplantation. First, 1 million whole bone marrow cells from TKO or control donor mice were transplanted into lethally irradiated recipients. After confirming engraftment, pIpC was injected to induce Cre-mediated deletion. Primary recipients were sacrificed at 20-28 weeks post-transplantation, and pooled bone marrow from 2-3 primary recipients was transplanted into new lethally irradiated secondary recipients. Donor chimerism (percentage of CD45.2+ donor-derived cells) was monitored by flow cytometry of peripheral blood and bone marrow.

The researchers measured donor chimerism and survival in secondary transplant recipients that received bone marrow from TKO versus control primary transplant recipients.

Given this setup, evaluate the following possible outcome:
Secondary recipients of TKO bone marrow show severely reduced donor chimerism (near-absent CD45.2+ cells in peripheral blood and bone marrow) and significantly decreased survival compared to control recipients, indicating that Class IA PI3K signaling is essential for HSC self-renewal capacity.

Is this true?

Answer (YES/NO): NO